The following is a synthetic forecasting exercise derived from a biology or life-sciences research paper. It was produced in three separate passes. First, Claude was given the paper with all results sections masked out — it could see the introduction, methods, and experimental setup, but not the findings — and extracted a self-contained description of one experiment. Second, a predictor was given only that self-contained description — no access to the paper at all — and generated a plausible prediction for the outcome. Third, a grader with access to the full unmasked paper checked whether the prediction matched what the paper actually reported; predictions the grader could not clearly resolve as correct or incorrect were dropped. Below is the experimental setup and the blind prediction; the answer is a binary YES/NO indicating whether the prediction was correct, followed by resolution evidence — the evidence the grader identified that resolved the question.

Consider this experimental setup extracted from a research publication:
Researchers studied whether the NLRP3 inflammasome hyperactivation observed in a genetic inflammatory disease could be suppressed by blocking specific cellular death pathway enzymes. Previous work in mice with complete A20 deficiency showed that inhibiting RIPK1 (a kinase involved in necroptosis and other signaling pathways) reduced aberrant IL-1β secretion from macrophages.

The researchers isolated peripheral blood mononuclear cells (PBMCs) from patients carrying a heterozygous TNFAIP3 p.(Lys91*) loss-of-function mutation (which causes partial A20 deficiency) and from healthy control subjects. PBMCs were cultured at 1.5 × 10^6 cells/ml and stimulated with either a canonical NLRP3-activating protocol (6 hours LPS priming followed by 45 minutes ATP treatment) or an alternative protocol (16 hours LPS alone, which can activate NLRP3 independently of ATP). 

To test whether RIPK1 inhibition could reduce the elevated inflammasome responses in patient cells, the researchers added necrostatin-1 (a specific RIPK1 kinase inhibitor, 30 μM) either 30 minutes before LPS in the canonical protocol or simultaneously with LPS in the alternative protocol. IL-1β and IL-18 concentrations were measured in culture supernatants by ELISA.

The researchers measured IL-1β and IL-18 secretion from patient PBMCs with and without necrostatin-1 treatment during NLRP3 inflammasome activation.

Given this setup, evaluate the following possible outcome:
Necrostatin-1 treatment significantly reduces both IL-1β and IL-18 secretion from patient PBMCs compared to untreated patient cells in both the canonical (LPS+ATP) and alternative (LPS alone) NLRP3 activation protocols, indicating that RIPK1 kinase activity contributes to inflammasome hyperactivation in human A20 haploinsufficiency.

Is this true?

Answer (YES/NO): NO